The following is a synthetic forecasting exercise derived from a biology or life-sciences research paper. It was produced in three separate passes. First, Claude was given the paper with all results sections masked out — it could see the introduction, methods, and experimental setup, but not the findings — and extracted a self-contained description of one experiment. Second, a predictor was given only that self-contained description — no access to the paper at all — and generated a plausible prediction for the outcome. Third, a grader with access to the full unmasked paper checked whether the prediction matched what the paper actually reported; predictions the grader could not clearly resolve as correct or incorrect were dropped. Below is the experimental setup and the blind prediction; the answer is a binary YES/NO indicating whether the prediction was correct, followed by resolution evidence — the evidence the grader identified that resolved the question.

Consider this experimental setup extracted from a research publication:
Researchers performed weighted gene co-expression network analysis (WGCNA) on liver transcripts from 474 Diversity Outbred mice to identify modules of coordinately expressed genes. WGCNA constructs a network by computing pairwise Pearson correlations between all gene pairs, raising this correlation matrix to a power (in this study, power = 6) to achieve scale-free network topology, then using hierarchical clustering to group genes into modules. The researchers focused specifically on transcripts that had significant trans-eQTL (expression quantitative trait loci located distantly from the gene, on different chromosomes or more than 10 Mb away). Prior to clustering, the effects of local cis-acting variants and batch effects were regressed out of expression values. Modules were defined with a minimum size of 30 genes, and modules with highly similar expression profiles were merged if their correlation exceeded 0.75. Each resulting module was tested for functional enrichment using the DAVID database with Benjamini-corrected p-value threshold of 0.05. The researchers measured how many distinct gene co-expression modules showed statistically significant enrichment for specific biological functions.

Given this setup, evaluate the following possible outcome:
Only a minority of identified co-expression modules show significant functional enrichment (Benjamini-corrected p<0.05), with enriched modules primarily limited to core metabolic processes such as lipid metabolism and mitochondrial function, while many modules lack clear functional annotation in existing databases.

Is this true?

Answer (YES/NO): NO